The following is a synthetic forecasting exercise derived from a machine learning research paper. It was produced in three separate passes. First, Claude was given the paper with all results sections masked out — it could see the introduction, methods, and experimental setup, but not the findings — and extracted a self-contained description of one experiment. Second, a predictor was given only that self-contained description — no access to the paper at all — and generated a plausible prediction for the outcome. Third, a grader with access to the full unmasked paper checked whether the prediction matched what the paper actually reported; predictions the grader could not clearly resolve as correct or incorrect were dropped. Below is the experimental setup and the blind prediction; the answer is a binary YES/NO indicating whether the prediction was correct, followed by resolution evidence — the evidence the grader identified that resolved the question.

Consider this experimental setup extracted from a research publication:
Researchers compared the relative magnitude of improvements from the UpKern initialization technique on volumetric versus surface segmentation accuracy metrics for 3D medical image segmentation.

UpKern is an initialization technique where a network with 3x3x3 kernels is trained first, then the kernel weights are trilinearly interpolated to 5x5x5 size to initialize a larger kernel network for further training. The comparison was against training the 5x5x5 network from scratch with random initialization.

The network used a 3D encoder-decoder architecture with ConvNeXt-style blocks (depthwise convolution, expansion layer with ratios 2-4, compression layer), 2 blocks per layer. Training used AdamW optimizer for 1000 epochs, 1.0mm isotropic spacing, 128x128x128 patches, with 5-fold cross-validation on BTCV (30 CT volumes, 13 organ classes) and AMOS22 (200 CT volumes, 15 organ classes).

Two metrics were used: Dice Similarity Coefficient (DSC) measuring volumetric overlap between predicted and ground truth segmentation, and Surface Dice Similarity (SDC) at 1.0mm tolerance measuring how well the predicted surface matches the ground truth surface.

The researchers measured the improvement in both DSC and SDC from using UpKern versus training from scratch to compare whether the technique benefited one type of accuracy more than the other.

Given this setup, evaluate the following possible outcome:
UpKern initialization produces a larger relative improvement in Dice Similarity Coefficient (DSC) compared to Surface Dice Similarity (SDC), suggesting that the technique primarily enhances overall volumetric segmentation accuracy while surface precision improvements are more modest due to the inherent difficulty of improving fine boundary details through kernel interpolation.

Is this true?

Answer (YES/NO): NO